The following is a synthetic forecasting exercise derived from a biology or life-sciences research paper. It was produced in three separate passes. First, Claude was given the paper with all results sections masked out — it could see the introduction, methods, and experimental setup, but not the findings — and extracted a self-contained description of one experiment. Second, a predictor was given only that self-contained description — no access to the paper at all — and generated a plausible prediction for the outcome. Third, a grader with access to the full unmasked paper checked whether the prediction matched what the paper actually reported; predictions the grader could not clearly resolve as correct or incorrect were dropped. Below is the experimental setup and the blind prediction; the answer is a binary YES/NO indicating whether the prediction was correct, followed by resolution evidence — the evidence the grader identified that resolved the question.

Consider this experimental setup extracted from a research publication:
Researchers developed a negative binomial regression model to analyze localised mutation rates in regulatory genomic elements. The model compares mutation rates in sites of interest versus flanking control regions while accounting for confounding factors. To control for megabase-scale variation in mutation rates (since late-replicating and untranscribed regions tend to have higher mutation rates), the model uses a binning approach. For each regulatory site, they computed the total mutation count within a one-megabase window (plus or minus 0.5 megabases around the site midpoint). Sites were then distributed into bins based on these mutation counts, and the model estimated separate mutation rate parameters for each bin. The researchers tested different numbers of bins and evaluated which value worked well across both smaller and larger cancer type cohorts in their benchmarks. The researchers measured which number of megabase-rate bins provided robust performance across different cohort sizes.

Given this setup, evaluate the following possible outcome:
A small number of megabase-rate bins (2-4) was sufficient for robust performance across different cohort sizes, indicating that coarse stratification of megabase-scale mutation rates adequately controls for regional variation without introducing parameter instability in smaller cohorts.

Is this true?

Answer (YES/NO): NO